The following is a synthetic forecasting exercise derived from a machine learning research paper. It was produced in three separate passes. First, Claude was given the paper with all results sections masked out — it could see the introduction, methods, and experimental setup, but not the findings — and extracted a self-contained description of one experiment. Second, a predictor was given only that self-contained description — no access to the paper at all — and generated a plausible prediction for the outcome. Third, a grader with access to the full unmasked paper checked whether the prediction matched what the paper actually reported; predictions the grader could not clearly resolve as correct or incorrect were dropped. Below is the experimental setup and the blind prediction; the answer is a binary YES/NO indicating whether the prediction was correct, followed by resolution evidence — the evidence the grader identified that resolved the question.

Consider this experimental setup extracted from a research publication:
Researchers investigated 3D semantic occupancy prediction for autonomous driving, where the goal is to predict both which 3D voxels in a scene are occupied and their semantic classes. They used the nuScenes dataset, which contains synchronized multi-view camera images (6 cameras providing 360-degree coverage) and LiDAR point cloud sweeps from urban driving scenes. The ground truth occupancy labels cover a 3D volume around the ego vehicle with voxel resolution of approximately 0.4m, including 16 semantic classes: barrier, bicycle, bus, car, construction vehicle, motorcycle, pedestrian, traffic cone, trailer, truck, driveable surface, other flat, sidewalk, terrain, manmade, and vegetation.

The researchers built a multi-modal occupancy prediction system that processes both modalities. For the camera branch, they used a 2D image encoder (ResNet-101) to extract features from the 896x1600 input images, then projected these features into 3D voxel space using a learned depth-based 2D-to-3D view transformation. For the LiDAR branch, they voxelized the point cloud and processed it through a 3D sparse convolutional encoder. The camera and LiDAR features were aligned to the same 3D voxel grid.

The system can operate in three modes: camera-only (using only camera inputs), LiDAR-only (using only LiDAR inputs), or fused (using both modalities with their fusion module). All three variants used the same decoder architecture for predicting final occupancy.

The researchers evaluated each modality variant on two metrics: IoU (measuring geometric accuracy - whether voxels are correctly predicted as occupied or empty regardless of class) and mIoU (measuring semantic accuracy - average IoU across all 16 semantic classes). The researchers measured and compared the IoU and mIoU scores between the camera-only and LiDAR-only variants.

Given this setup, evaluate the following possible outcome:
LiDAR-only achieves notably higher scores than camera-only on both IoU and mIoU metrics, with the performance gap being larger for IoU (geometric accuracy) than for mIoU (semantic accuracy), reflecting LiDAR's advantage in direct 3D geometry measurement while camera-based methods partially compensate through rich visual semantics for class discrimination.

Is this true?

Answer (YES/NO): YES